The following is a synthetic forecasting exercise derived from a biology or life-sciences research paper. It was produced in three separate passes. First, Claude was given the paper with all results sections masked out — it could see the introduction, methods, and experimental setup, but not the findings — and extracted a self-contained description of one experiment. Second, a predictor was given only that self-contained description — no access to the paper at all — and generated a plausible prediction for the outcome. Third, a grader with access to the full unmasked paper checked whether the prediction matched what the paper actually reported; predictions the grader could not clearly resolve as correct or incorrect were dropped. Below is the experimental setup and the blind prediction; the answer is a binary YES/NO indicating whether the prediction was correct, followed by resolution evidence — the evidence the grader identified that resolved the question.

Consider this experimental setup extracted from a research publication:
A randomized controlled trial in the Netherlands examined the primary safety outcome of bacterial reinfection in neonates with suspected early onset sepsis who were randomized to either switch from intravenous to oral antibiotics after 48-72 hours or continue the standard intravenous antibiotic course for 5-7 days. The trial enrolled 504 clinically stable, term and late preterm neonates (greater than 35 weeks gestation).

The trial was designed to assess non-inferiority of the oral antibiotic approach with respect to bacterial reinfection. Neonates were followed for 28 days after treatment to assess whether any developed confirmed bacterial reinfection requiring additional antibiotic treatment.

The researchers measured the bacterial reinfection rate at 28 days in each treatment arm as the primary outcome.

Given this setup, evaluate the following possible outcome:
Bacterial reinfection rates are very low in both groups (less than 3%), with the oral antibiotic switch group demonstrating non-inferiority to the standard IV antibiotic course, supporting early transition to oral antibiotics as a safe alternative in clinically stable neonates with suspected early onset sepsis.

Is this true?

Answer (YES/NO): YES